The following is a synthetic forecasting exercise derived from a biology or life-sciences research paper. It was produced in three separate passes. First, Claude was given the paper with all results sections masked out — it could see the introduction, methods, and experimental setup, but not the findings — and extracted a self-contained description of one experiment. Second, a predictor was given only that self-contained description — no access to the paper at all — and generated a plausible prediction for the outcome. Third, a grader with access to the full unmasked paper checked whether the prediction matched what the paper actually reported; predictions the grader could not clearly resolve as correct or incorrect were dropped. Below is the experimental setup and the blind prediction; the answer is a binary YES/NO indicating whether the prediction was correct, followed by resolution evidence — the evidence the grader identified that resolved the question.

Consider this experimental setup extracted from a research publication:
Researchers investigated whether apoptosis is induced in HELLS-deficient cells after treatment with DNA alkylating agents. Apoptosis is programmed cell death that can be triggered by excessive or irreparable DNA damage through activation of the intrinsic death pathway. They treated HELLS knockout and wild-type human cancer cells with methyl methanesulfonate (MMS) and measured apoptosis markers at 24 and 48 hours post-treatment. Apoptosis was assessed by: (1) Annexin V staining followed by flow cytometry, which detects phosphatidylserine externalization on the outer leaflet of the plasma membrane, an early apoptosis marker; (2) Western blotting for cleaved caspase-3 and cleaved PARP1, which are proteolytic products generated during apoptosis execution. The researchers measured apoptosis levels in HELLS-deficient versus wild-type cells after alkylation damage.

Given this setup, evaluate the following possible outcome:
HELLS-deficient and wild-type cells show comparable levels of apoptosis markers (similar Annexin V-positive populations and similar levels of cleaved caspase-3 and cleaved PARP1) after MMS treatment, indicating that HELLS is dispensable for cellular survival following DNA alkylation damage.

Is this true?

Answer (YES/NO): NO